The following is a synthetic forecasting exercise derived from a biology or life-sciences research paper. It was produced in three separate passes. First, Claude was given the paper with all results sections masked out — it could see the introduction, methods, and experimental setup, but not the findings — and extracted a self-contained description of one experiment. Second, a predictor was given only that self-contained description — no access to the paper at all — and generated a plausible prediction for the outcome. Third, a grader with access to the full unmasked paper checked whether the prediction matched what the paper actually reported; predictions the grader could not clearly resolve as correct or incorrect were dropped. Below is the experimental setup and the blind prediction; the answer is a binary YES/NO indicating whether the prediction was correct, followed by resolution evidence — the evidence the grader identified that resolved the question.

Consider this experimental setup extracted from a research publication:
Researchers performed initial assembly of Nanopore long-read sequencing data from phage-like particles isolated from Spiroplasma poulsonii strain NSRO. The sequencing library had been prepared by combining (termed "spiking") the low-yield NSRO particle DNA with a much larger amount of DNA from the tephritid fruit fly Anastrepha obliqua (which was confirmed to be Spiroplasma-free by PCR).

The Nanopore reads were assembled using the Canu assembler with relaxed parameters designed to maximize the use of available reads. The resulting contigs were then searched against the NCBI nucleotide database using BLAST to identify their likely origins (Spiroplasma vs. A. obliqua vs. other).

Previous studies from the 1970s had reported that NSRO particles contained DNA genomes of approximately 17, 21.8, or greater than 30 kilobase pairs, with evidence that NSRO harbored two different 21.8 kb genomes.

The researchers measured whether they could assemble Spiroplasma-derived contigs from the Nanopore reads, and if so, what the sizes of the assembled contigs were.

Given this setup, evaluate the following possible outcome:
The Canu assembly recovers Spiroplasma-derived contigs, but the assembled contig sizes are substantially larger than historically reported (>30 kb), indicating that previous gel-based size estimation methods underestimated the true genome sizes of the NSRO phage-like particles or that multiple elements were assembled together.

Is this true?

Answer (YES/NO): NO